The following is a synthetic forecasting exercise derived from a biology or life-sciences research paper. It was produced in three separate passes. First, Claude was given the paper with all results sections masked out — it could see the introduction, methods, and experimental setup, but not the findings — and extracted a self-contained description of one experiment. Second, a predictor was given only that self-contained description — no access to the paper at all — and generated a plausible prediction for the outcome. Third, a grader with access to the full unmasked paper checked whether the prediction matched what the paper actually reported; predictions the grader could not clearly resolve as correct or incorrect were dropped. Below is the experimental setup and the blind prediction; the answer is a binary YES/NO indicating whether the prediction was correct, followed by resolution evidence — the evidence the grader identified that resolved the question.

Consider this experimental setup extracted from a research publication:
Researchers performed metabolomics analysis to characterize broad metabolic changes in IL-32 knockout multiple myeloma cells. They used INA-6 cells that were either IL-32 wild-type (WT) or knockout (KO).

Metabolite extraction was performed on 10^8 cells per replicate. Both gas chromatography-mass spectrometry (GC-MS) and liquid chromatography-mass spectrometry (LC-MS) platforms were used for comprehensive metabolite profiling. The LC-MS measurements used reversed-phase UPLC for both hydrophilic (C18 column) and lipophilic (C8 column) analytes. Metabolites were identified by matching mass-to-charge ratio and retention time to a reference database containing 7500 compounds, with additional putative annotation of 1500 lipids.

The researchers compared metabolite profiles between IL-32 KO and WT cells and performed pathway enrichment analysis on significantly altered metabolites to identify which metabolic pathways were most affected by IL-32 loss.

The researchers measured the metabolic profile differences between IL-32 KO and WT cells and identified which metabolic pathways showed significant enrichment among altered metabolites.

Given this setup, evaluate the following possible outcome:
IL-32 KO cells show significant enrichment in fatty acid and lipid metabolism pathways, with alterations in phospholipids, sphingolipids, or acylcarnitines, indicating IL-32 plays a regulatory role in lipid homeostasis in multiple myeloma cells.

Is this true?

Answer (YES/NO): YES